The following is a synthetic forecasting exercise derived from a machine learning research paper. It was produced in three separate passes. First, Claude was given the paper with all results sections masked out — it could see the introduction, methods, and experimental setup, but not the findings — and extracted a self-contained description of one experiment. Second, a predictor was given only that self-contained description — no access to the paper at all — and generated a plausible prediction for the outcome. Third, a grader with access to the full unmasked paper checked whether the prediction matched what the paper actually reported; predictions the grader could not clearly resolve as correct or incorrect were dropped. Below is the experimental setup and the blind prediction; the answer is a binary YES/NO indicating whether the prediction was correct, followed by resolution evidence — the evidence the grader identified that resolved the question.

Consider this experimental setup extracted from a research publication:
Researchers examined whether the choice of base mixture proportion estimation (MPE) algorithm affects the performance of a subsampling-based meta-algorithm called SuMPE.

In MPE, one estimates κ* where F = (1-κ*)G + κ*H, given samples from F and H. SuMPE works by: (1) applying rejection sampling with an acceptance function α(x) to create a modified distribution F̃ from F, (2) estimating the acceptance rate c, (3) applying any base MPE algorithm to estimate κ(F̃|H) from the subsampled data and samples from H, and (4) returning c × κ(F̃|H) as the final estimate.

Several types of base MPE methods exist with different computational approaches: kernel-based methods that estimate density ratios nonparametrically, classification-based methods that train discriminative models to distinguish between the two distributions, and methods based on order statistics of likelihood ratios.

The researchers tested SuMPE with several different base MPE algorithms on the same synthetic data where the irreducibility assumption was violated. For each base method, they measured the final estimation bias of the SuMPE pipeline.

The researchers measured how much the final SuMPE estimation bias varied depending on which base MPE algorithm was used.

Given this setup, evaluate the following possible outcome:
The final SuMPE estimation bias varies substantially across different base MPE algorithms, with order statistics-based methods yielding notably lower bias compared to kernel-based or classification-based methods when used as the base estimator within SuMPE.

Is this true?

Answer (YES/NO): NO